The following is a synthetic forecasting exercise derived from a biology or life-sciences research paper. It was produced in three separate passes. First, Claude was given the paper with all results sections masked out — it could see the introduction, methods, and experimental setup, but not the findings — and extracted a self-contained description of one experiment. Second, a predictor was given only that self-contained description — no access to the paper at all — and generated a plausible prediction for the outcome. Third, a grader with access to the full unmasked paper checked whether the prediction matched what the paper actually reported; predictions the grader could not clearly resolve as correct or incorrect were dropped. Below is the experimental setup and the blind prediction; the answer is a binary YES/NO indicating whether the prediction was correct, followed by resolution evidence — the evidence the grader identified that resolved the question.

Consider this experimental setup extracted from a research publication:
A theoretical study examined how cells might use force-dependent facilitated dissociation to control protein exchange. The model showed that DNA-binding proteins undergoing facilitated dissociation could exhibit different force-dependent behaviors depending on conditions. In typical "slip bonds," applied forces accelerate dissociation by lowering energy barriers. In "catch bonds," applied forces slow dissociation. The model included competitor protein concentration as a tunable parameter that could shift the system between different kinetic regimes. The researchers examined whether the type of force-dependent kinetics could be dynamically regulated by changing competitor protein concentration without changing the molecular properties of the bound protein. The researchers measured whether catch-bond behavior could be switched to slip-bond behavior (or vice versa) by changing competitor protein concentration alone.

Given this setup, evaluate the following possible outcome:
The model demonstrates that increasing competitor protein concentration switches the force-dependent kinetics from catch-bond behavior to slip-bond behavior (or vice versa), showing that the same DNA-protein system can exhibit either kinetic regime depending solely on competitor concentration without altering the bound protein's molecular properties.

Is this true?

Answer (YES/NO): YES